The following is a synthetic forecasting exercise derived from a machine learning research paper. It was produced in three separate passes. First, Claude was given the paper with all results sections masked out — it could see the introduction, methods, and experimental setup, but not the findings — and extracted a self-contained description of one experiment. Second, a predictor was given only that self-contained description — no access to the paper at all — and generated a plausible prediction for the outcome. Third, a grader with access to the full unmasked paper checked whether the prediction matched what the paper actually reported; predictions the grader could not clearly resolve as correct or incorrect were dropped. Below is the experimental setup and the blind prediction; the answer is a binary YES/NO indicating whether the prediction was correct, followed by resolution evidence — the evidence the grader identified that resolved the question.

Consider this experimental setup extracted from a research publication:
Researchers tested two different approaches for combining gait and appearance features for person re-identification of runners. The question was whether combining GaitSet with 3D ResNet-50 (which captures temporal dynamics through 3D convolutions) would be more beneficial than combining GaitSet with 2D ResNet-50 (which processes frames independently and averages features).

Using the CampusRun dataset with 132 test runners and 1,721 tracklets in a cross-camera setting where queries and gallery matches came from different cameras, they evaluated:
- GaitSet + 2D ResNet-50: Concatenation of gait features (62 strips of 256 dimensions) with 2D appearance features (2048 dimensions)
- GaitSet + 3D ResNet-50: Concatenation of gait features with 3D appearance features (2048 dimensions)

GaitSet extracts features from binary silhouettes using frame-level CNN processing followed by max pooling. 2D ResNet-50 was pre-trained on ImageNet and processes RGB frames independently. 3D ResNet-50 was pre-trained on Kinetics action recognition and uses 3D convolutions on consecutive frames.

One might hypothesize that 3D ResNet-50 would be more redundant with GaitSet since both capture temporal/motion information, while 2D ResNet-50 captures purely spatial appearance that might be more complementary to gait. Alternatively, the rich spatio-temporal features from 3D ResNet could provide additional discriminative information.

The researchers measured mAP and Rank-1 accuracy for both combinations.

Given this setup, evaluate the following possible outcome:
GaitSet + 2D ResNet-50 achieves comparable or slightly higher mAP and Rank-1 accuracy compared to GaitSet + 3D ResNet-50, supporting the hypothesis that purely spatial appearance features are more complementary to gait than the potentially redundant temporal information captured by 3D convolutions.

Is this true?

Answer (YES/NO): NO